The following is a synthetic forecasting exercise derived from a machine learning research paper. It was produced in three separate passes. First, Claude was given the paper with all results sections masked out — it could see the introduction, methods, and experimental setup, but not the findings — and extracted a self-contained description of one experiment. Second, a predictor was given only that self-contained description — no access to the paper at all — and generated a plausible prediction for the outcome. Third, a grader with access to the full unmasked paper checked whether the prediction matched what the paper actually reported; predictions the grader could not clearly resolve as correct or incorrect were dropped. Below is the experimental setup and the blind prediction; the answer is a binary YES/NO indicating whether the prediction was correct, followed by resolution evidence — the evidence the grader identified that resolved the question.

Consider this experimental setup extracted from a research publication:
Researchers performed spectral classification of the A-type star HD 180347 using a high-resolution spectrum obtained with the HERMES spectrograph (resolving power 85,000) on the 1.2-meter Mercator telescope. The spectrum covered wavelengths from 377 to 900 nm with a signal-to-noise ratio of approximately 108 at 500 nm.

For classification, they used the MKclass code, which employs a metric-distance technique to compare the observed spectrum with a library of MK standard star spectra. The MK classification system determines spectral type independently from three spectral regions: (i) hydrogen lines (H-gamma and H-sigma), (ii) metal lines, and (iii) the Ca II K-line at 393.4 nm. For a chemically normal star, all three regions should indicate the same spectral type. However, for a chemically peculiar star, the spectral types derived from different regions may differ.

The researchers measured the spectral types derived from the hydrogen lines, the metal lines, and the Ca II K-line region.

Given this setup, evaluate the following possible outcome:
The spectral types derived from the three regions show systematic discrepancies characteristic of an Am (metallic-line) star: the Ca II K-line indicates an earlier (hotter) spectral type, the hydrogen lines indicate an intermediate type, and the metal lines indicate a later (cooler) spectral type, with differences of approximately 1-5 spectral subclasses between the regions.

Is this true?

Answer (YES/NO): NO